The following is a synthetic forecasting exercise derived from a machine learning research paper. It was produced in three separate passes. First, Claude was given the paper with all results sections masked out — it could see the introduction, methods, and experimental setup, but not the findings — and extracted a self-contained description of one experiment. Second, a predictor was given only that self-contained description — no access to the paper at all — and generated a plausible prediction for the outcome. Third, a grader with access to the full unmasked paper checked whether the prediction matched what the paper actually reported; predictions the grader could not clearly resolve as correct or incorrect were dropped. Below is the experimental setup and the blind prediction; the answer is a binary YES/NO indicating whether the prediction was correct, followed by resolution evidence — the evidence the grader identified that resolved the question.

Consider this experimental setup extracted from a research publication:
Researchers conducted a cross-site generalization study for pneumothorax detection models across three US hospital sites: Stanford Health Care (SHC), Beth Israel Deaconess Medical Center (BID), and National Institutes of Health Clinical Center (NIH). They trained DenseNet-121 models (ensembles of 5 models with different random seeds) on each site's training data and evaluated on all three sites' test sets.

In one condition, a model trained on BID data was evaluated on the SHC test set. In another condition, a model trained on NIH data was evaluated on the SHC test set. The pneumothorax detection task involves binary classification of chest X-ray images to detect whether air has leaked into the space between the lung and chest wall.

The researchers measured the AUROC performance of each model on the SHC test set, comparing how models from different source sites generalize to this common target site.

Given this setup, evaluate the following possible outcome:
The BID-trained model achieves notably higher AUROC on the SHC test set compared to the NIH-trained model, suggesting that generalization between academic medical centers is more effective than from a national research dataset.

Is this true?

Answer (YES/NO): YES